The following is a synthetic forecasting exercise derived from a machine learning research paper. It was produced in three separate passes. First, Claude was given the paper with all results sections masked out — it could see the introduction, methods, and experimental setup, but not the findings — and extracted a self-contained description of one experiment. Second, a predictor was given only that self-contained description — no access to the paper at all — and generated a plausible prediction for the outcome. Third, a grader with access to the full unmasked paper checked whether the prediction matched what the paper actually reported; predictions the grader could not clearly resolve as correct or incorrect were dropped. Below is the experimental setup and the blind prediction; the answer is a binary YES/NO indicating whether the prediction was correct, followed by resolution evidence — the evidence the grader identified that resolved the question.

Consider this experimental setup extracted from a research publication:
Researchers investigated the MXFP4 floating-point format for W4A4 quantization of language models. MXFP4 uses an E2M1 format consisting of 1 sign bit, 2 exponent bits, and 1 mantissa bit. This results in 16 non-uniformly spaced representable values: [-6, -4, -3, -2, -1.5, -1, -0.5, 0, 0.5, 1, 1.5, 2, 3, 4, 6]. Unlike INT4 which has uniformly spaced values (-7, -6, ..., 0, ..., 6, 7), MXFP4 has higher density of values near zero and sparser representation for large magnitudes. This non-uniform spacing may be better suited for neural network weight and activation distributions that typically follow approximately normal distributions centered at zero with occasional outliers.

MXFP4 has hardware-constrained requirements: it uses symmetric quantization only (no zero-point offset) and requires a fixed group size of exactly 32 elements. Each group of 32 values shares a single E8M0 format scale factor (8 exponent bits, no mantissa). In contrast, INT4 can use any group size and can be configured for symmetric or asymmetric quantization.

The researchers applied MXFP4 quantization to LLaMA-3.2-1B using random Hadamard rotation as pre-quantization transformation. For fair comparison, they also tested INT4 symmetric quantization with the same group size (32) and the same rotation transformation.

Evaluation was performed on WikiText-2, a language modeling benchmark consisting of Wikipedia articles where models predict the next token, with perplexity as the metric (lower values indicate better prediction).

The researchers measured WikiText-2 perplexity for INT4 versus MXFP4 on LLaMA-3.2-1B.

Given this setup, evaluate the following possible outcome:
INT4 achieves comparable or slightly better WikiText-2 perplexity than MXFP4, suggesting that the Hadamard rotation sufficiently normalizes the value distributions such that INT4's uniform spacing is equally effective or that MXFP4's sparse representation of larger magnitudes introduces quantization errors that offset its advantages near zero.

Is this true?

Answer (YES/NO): YES